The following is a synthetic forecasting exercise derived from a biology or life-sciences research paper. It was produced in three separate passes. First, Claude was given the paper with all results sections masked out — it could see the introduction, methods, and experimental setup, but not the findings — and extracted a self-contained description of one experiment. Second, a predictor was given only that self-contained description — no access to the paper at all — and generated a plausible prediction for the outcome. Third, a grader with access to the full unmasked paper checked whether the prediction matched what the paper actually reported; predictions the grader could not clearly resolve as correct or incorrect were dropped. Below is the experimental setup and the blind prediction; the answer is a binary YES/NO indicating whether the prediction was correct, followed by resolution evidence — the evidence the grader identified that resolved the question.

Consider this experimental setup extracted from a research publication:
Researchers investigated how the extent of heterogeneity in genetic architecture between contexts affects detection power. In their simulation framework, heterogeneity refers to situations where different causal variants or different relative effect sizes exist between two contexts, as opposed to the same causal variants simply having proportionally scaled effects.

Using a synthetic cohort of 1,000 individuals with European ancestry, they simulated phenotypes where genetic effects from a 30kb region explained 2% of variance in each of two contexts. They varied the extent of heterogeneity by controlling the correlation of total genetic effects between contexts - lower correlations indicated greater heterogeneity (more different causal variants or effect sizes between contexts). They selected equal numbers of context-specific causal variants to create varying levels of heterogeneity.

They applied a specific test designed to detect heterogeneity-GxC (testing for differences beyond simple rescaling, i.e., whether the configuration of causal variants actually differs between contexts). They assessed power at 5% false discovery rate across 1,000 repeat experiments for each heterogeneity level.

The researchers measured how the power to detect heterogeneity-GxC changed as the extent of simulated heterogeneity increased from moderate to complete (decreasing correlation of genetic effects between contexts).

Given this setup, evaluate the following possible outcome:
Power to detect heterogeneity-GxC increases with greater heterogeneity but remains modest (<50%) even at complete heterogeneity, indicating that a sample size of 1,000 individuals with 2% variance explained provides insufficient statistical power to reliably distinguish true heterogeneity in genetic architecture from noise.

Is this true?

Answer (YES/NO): NO